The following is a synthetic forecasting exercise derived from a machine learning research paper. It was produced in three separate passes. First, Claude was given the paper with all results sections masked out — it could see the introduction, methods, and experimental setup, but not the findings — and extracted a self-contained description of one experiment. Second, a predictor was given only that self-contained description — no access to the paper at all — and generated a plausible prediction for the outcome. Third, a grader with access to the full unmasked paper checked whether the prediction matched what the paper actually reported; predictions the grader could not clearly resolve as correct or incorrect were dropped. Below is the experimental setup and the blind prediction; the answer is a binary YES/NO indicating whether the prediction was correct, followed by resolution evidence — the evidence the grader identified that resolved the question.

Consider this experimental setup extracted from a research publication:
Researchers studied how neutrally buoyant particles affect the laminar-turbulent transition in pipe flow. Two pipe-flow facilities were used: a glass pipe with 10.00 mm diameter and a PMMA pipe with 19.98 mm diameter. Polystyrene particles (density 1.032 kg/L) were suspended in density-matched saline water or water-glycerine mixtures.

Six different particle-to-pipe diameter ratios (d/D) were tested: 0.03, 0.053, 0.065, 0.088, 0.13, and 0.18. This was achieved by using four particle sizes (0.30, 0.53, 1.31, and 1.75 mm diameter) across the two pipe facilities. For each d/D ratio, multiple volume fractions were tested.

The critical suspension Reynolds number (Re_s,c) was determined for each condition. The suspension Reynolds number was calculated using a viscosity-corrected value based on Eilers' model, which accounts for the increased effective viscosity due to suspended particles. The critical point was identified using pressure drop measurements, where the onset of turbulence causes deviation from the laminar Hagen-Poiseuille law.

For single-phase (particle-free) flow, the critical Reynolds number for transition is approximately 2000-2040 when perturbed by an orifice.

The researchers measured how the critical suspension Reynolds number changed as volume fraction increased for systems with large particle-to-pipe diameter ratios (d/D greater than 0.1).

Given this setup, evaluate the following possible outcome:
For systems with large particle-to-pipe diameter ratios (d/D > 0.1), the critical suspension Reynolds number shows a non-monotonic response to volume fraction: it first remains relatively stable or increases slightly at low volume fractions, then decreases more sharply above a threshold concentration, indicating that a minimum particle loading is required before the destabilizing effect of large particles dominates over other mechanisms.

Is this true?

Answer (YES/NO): NO